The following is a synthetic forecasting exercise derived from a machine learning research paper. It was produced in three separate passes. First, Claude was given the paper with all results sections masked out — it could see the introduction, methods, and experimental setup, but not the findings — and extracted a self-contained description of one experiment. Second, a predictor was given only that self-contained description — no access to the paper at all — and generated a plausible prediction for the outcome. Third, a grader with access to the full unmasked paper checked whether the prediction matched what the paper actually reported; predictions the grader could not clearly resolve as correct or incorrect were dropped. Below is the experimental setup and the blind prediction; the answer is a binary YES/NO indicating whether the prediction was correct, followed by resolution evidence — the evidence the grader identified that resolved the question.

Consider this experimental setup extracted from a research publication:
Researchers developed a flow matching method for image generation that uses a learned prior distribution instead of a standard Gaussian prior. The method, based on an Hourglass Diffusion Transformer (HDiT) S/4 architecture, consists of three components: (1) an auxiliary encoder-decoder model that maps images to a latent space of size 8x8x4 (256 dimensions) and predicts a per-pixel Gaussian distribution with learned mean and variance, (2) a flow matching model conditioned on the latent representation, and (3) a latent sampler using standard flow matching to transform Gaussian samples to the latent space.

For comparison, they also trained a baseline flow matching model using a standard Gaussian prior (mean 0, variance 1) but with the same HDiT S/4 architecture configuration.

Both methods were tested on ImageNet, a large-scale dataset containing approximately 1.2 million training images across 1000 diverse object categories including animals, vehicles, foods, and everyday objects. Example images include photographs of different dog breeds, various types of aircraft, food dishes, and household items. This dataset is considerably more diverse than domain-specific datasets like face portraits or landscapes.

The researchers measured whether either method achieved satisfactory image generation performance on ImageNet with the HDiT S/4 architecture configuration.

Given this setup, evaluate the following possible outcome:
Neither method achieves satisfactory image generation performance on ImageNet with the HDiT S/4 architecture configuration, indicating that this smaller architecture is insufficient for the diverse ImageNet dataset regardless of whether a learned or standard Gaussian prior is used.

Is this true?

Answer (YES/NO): YES